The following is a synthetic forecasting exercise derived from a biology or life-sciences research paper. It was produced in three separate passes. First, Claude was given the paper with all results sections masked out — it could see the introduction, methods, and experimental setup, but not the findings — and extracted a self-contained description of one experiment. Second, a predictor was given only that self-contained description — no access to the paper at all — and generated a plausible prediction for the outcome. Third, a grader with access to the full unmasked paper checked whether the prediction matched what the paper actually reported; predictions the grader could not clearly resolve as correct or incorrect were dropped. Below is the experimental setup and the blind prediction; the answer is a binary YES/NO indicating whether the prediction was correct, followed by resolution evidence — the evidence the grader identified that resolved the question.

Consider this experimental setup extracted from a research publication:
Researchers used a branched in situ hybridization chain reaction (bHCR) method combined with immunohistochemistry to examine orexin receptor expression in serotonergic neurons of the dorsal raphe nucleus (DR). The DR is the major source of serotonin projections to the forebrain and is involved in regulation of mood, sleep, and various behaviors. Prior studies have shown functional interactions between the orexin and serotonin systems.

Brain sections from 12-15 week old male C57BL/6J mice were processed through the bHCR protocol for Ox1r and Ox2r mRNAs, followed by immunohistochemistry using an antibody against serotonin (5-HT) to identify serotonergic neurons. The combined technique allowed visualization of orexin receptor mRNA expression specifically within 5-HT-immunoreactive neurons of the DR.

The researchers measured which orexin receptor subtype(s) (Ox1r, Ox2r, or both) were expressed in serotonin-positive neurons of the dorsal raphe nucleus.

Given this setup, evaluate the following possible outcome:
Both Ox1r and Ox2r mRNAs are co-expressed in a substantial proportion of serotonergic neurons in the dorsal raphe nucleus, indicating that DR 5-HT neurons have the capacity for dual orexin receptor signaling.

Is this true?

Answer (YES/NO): YES